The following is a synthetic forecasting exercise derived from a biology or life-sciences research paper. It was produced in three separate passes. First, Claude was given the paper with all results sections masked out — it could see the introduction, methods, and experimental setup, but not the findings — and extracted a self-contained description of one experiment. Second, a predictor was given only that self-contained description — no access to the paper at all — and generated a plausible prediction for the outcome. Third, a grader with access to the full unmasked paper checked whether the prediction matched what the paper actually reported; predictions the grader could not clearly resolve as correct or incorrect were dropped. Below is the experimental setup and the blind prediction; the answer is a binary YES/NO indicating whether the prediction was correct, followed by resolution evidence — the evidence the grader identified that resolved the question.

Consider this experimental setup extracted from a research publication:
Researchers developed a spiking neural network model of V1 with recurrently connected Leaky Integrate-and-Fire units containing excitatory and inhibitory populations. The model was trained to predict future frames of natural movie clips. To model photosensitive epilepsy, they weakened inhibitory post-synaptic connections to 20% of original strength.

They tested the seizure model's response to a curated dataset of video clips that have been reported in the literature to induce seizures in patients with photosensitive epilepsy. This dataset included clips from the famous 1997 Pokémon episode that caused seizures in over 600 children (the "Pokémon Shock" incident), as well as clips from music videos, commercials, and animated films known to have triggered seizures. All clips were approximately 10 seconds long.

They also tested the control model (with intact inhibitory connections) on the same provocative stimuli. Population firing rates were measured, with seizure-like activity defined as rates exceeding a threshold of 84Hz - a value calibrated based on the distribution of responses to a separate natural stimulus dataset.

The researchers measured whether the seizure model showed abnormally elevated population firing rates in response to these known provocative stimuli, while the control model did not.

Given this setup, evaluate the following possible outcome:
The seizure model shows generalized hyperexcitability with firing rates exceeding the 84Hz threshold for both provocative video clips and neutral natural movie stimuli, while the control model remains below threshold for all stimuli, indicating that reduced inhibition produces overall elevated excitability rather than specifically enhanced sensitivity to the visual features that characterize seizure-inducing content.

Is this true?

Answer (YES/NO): NO